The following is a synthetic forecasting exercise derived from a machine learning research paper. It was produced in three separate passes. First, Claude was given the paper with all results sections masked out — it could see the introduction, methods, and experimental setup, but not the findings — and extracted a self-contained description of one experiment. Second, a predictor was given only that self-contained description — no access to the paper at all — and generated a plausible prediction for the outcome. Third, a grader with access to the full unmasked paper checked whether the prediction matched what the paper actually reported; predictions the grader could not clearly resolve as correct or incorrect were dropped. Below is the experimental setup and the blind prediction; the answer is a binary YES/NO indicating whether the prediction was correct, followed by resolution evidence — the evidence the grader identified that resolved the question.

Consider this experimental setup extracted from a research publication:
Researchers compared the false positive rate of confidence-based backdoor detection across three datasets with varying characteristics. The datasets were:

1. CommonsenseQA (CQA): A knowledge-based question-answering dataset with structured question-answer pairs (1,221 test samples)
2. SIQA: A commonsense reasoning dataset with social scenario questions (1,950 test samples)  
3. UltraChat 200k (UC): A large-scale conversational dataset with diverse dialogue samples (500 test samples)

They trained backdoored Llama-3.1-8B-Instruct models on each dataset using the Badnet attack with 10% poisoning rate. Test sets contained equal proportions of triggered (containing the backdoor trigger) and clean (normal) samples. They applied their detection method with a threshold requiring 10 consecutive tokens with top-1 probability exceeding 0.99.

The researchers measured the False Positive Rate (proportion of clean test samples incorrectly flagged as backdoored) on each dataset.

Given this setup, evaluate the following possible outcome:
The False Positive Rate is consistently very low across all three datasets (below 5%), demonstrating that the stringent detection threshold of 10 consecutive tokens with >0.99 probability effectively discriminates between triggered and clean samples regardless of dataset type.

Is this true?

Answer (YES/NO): NO